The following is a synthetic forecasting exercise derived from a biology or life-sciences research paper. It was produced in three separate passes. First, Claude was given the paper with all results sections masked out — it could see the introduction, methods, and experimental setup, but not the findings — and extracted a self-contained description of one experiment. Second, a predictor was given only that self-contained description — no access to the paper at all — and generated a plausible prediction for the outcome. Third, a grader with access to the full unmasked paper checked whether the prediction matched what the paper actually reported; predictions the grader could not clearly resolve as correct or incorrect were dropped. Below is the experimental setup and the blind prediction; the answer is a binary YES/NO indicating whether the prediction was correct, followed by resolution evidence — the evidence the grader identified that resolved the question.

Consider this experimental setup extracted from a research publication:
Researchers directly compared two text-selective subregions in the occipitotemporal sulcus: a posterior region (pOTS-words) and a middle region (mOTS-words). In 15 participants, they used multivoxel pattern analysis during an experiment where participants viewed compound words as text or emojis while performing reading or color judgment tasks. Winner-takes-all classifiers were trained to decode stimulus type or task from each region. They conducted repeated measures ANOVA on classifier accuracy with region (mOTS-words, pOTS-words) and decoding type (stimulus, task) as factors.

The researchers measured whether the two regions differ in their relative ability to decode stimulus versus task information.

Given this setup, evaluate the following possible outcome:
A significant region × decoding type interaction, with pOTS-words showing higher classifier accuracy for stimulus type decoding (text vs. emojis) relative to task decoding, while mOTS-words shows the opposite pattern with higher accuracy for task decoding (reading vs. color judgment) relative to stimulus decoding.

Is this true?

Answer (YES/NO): YES